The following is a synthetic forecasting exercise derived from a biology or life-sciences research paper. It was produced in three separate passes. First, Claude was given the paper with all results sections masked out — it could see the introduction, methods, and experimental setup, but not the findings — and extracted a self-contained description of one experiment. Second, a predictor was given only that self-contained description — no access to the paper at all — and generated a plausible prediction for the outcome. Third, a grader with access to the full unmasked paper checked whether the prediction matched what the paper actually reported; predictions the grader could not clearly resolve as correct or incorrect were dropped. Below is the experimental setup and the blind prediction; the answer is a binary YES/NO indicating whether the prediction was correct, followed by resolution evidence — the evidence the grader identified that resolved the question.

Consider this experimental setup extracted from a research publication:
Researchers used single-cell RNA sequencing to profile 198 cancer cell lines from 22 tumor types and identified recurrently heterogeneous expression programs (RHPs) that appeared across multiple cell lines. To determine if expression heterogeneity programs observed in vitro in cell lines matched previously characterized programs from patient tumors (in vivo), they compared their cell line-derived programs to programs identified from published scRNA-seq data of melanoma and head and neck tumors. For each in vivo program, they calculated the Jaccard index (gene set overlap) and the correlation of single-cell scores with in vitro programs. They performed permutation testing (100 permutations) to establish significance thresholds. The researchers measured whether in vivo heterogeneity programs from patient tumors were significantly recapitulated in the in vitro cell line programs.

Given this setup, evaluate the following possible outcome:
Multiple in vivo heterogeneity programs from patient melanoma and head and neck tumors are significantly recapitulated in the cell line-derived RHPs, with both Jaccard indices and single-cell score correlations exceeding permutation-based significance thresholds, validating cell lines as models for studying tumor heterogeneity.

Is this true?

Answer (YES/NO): YES